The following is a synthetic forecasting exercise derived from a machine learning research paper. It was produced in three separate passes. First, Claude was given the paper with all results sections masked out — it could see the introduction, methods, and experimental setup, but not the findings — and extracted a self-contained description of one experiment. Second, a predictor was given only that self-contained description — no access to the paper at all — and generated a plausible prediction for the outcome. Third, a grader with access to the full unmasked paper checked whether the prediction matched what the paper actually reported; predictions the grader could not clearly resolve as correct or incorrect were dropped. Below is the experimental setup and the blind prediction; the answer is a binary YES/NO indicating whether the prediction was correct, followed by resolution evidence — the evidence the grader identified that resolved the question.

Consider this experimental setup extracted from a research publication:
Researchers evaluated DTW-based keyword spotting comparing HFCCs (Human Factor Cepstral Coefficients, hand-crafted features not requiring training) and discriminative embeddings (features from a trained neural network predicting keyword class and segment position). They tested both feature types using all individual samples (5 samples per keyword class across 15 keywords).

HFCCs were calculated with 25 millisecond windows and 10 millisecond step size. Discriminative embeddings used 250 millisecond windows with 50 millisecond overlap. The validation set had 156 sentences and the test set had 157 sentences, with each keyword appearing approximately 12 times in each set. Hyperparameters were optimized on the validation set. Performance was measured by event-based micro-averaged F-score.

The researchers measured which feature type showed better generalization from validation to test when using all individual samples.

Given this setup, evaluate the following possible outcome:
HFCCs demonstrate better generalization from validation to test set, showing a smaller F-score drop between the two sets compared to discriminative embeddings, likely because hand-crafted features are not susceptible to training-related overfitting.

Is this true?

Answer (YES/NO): NO